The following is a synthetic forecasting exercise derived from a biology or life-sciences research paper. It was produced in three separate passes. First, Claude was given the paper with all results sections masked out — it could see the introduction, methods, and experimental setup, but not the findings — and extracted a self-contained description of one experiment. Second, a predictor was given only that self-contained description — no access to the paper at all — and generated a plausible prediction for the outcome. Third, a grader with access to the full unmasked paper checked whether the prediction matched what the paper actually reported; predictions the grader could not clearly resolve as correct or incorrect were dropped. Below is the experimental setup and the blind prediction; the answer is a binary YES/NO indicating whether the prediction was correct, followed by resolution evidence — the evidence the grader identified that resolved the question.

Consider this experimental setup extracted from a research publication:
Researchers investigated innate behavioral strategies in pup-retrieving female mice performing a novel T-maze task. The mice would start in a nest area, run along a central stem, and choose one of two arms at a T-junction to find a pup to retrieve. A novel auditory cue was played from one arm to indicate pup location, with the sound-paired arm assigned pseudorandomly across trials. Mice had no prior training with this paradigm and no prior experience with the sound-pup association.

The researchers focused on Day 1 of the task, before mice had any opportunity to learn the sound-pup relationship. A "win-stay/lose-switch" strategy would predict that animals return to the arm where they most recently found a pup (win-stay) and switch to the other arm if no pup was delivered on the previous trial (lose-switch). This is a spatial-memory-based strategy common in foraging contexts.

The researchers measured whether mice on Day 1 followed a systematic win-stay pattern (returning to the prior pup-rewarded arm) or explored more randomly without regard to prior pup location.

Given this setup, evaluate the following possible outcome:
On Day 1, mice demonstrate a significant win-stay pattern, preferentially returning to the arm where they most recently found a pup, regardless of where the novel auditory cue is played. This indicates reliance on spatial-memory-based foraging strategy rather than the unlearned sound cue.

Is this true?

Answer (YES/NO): YES